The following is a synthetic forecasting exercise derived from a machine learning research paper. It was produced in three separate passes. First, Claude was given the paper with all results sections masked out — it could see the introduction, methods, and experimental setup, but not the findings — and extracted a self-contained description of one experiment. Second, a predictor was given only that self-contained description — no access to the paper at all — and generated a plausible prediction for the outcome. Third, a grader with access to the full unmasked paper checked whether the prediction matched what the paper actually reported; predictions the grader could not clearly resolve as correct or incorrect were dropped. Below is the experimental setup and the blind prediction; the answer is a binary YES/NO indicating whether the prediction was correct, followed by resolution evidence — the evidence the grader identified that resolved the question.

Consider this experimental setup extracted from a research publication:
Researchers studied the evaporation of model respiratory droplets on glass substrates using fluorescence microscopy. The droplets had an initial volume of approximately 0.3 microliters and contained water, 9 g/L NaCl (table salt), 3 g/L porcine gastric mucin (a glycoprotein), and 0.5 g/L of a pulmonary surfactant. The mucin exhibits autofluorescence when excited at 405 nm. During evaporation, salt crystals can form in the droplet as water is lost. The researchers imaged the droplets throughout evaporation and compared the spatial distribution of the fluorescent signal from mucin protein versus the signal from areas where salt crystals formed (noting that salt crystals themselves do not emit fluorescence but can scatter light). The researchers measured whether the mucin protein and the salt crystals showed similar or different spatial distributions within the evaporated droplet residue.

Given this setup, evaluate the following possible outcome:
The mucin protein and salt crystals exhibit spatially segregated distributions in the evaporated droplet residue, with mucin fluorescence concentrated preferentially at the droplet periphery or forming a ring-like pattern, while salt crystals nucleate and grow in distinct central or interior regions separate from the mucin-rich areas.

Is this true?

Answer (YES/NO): NO